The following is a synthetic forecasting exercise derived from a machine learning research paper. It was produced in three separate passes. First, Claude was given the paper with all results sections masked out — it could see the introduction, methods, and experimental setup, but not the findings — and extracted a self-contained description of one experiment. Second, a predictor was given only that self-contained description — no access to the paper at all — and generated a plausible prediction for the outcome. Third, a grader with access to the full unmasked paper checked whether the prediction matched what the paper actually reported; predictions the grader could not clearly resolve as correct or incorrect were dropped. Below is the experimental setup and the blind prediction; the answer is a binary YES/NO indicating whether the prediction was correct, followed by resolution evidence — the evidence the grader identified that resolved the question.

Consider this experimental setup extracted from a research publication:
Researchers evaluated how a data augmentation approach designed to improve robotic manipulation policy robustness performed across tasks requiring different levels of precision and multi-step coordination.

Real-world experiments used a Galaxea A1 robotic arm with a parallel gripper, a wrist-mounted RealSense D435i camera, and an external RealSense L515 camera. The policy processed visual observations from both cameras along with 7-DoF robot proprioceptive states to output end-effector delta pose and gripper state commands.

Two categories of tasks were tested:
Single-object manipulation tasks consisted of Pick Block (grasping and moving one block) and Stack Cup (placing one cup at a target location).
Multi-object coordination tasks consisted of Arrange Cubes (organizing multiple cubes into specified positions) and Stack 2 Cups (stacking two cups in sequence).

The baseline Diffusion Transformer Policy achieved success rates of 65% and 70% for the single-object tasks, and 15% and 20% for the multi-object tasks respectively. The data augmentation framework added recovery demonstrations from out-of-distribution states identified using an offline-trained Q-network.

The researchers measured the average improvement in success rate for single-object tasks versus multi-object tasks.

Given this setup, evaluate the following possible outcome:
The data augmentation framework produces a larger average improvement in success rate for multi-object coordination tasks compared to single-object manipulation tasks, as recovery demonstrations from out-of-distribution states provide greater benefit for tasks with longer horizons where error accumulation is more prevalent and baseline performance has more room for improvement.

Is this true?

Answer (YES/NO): YES